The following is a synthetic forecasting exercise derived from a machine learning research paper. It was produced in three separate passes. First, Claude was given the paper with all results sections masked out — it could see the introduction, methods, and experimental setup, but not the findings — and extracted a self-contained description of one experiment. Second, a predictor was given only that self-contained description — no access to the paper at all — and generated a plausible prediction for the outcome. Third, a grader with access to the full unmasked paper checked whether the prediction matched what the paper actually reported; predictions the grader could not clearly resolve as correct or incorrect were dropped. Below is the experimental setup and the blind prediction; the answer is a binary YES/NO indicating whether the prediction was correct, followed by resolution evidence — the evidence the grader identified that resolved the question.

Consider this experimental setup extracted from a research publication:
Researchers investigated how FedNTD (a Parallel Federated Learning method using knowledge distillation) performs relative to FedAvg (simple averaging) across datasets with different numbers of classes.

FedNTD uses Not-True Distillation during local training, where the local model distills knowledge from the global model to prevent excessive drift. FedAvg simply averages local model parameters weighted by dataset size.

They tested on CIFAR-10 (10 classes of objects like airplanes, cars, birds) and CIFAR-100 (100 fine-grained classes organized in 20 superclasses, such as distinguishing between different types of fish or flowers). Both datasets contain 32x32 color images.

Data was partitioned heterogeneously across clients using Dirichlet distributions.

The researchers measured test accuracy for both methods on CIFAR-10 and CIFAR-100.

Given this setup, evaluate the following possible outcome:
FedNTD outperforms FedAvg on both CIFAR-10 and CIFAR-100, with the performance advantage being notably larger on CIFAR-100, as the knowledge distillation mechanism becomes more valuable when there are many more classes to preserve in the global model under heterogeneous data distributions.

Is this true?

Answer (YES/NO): NO